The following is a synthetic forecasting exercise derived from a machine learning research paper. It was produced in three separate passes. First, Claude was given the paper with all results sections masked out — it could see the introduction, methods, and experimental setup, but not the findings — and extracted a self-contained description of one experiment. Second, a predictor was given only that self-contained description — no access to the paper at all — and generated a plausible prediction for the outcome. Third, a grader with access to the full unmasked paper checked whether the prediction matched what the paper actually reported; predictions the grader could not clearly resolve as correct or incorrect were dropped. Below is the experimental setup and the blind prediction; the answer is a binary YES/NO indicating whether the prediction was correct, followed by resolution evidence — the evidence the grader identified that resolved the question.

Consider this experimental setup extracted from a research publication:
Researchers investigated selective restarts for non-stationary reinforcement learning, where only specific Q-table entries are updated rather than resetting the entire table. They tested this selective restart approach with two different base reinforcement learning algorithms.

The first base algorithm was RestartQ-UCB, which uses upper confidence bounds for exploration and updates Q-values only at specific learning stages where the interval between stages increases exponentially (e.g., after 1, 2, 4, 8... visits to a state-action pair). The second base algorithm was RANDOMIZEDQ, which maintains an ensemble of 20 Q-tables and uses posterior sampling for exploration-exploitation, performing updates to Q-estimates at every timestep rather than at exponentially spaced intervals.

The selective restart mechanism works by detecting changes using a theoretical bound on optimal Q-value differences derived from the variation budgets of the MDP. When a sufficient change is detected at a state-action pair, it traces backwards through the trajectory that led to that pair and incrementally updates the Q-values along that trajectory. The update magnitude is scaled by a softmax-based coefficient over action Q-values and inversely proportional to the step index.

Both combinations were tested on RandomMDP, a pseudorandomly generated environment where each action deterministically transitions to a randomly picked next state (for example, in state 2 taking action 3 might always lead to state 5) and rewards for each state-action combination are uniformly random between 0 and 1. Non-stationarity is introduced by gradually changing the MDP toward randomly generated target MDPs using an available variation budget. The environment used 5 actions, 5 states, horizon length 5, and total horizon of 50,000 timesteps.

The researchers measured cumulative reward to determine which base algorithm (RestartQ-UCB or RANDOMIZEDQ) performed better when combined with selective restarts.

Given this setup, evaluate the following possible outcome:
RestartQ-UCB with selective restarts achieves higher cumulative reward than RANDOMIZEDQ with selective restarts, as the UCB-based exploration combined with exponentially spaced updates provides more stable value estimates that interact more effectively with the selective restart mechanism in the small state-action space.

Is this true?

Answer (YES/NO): NO